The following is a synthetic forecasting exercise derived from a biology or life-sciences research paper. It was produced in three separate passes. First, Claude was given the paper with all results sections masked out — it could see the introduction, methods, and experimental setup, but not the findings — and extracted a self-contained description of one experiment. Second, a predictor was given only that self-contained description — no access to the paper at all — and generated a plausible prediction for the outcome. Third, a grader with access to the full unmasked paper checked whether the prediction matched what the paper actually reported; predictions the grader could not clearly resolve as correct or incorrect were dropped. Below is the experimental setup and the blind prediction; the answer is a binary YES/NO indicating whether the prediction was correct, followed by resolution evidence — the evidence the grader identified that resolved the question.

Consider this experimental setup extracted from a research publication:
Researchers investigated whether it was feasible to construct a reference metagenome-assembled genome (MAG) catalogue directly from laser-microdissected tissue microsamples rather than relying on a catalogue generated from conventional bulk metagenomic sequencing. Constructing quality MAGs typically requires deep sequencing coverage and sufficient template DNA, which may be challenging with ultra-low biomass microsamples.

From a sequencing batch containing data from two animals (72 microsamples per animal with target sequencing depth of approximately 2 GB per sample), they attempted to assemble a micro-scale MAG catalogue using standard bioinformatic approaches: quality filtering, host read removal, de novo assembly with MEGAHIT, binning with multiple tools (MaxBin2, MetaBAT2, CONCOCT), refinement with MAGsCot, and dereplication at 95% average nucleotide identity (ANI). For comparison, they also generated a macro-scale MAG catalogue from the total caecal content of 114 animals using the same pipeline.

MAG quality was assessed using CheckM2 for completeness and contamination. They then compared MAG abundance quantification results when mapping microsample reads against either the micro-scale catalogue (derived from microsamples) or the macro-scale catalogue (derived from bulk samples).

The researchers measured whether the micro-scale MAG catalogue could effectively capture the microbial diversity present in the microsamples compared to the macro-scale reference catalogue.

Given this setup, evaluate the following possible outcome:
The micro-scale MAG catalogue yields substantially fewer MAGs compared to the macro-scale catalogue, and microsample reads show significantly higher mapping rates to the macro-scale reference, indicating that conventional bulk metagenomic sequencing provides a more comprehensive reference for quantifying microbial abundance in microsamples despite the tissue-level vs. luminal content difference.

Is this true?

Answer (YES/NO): NO